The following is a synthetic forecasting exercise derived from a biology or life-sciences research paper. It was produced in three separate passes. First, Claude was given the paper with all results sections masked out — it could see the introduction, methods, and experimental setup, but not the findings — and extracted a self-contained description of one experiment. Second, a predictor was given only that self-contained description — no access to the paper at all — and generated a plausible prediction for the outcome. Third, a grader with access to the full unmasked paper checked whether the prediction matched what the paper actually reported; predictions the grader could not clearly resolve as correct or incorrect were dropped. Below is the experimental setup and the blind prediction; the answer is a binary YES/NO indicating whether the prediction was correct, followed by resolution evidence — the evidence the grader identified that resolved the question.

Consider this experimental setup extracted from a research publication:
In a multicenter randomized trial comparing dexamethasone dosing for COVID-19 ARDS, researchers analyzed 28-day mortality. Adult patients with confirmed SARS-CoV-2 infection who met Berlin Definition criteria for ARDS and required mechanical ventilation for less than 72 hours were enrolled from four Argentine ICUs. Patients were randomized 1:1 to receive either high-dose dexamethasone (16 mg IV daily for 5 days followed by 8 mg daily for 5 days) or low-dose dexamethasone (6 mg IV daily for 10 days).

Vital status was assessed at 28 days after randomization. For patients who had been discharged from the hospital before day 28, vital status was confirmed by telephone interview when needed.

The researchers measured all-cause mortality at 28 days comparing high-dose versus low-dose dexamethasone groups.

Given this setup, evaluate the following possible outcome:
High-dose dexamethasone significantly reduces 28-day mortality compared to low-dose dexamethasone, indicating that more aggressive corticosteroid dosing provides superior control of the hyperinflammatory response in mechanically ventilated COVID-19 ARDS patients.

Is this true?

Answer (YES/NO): NO